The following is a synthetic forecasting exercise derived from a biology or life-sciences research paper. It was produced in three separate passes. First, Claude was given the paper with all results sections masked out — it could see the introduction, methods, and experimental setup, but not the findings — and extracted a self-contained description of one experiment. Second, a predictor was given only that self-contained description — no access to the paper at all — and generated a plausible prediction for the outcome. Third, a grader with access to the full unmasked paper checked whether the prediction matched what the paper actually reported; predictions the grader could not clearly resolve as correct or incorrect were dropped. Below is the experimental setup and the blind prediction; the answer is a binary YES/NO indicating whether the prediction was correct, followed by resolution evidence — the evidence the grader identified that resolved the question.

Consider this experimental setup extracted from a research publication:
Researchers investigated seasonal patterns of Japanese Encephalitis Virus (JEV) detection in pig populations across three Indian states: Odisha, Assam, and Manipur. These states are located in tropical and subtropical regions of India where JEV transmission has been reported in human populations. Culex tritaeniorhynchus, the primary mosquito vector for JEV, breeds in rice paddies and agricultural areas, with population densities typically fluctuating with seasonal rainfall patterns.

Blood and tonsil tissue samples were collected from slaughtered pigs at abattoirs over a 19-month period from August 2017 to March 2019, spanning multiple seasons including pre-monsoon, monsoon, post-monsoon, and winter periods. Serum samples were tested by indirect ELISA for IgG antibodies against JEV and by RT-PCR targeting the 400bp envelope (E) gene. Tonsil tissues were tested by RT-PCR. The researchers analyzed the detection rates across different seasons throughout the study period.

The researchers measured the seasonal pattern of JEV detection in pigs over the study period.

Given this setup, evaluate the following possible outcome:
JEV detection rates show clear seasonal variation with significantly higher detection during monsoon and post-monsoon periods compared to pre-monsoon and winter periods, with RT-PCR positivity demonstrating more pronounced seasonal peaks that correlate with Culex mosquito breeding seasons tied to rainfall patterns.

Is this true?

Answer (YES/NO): NO